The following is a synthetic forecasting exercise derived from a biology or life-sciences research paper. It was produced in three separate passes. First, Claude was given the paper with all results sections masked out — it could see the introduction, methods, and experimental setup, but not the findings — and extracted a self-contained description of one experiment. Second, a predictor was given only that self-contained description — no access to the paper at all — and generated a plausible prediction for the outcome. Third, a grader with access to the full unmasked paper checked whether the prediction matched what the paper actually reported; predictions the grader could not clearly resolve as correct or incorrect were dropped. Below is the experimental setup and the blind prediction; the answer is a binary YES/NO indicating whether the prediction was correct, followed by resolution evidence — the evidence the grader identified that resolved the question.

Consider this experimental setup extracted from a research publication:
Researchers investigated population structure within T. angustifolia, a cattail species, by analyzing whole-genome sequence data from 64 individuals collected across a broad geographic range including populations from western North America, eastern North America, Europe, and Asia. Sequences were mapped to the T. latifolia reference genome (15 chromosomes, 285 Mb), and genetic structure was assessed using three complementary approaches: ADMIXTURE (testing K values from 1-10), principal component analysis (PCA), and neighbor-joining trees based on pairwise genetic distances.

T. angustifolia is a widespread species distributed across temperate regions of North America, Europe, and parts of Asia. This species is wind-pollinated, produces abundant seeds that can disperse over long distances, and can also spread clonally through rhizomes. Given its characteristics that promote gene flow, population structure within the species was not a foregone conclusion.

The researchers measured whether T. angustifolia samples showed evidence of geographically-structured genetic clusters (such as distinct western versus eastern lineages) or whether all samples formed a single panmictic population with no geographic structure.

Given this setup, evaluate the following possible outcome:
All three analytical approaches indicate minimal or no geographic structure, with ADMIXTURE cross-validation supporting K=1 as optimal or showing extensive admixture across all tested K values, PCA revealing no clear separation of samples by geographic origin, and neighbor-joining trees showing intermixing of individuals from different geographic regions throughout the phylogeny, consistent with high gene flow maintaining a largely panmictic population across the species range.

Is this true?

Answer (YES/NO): NO